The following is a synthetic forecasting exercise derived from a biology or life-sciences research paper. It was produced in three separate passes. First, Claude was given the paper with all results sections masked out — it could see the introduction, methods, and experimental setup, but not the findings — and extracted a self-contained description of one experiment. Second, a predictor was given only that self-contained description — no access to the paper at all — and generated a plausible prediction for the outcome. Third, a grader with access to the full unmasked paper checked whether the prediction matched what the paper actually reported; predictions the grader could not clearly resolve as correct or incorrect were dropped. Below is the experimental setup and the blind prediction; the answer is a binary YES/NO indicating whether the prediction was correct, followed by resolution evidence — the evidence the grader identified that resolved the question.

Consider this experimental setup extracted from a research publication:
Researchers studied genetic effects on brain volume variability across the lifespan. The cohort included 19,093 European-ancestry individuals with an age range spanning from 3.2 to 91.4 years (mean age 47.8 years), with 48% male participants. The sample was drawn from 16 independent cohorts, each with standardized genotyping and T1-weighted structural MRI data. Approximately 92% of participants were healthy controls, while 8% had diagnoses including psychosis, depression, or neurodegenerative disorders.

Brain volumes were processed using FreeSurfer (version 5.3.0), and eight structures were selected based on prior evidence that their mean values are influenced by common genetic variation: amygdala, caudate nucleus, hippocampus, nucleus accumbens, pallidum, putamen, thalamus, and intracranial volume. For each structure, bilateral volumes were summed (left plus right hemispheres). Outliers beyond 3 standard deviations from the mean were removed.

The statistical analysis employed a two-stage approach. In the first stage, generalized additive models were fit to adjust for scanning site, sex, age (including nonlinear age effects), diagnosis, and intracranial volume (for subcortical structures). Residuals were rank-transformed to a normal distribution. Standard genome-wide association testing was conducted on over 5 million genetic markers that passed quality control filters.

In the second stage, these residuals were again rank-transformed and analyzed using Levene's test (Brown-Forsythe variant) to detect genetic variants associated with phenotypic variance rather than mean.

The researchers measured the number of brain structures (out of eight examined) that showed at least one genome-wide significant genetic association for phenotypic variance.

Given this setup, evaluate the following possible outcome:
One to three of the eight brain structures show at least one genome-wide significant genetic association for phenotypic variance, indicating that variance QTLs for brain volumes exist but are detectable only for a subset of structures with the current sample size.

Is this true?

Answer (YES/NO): YES